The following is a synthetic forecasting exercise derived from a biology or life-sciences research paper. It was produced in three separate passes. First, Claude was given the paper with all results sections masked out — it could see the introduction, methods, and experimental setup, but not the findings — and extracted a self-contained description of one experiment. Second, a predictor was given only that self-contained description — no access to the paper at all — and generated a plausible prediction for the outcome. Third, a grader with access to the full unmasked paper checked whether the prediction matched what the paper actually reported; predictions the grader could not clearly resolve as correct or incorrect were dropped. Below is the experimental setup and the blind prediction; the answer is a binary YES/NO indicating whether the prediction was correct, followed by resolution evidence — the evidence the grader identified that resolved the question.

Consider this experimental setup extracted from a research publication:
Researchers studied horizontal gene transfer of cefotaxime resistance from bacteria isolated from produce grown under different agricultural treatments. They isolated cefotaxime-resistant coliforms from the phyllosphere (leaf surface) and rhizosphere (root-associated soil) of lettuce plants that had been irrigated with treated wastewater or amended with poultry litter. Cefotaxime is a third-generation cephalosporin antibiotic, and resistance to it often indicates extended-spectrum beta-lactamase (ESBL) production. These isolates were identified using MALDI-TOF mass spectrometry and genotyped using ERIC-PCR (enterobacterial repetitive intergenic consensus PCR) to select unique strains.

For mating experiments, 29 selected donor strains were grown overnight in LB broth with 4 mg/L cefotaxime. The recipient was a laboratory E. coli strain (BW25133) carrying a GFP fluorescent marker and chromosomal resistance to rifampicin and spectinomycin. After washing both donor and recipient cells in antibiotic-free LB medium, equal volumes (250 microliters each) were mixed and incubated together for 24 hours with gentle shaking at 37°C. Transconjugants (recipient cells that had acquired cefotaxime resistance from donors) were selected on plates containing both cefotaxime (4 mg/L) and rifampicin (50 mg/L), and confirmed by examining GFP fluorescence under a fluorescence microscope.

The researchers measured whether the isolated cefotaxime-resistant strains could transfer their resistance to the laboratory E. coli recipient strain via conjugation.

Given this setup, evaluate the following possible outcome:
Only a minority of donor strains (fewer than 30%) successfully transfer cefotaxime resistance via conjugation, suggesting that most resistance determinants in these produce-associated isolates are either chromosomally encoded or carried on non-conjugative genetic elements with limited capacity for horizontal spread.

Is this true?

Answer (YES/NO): YES